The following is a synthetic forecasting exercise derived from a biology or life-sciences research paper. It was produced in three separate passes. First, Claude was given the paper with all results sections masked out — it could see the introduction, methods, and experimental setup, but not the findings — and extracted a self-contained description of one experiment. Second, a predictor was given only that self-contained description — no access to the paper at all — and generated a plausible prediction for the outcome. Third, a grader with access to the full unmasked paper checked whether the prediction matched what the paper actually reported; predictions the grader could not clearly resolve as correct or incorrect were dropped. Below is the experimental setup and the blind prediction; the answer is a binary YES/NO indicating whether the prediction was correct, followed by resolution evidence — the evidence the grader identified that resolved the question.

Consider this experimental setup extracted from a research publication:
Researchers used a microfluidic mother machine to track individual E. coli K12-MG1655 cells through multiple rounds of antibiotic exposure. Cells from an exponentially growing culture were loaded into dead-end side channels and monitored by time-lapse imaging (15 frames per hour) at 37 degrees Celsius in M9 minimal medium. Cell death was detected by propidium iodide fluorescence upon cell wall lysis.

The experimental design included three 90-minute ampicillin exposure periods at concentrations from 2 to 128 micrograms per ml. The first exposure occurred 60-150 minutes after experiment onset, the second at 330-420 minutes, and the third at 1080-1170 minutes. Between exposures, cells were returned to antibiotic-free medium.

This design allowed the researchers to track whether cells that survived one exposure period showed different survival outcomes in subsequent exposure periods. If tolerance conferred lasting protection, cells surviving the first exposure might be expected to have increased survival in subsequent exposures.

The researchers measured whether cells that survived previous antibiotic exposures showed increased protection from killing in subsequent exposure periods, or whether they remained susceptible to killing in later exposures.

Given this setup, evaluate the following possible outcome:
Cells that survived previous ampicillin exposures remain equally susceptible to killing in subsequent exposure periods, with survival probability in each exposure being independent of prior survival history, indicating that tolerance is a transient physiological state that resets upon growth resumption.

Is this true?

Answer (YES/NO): NO